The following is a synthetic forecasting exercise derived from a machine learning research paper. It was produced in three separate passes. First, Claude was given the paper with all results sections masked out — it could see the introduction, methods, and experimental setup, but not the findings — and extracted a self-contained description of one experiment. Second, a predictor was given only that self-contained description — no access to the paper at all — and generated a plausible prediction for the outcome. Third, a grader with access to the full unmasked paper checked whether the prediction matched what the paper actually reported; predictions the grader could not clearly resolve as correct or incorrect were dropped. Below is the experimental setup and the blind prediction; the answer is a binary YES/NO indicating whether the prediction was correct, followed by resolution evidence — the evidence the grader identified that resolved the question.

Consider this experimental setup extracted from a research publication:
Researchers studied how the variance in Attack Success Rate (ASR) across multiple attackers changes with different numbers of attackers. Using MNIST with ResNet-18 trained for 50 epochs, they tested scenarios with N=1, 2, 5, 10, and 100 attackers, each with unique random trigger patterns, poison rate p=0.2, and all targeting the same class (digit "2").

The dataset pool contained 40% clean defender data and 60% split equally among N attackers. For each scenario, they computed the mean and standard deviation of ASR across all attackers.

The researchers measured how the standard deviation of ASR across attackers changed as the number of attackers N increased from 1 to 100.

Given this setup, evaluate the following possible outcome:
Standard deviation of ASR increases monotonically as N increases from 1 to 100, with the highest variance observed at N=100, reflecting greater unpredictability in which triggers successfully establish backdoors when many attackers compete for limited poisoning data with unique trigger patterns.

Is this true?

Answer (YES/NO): NO